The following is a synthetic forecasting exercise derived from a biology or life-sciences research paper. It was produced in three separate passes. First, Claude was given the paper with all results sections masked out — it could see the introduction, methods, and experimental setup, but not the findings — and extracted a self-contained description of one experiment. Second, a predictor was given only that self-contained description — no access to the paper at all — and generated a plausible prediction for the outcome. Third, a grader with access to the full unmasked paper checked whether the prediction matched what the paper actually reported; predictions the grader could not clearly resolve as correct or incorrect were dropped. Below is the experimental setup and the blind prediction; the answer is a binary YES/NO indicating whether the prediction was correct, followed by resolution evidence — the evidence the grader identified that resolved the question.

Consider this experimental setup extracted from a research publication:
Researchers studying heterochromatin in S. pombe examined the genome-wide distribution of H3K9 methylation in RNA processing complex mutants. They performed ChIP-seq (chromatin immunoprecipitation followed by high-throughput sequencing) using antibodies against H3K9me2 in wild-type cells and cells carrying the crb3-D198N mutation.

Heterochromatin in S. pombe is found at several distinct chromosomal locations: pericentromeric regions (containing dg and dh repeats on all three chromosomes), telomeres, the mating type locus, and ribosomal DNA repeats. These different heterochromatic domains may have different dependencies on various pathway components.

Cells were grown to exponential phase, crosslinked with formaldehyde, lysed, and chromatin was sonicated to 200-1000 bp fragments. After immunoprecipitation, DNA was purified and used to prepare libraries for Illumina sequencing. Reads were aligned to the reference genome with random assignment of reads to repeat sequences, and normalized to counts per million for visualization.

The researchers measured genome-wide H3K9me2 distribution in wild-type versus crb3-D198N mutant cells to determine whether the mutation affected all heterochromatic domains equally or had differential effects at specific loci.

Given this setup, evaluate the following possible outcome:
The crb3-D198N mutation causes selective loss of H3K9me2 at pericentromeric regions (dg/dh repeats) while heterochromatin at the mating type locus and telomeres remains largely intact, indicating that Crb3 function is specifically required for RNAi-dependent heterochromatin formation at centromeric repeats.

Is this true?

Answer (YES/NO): NO